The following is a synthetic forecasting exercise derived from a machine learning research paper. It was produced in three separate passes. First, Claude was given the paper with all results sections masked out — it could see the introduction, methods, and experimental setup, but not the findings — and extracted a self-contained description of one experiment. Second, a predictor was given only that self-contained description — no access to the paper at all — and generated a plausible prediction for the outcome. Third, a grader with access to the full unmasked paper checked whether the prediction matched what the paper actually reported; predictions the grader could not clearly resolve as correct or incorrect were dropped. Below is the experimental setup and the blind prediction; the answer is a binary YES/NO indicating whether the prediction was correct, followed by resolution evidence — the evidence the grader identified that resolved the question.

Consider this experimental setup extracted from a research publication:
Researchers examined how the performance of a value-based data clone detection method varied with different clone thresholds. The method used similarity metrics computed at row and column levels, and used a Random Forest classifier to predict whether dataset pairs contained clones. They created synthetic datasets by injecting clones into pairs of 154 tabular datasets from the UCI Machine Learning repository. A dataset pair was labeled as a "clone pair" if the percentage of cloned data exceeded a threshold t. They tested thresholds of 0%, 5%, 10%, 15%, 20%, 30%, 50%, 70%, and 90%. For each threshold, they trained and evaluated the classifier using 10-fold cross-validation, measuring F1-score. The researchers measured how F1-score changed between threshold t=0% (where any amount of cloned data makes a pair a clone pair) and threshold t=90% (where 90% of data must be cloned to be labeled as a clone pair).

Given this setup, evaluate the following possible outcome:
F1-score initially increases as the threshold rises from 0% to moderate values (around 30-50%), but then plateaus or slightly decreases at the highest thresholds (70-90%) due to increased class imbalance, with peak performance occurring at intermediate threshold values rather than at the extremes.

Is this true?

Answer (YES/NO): NO